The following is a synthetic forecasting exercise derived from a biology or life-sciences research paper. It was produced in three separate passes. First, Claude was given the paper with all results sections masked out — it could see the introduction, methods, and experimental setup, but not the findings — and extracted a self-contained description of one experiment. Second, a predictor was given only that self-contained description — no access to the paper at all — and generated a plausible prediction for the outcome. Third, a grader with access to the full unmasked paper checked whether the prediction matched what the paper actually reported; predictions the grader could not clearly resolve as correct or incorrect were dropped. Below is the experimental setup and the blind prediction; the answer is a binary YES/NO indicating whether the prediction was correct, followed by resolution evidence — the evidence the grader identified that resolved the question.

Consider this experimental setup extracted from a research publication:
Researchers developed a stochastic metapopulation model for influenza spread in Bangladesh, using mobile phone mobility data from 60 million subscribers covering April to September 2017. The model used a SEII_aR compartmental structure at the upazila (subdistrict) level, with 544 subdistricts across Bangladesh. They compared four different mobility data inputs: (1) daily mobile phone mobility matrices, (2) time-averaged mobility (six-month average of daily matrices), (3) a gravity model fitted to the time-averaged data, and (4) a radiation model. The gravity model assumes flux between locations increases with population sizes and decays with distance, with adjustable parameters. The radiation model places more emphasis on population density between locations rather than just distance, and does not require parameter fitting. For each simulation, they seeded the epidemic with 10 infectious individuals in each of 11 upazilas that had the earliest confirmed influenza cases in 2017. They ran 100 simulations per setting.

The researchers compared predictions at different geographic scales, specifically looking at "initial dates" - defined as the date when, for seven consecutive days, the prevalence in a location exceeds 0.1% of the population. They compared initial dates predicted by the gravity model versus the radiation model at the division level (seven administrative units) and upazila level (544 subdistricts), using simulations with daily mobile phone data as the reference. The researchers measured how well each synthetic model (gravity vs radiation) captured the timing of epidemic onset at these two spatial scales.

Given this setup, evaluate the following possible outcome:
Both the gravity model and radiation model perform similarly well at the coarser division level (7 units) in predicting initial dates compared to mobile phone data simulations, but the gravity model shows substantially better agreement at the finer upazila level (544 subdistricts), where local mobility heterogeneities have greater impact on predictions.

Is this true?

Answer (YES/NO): NO